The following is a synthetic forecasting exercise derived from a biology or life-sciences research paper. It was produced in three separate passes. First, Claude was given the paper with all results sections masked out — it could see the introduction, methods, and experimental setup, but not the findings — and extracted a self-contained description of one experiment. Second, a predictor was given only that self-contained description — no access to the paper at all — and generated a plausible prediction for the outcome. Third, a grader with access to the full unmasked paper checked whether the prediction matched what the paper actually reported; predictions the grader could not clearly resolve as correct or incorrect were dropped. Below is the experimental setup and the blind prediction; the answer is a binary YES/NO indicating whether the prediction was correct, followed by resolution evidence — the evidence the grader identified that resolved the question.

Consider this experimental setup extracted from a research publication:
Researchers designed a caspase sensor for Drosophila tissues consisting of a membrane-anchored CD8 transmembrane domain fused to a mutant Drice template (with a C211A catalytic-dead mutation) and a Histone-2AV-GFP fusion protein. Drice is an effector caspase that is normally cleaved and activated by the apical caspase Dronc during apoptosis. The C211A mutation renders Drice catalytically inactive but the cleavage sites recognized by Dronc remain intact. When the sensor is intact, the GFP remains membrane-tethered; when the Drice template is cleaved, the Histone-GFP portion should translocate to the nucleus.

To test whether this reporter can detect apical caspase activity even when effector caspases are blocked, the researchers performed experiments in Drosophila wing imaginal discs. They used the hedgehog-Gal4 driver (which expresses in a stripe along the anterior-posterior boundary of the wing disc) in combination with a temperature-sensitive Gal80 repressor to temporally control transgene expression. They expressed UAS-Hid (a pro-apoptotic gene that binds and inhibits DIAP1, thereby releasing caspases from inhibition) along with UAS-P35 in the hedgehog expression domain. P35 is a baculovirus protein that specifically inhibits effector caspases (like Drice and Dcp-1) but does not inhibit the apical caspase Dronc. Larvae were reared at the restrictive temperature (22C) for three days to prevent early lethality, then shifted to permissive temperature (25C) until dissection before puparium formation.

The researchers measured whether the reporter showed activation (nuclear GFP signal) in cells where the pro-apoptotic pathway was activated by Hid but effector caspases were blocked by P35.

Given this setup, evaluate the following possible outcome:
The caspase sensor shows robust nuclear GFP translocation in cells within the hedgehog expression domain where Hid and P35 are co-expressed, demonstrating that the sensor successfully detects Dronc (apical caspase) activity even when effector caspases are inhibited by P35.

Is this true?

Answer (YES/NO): YES